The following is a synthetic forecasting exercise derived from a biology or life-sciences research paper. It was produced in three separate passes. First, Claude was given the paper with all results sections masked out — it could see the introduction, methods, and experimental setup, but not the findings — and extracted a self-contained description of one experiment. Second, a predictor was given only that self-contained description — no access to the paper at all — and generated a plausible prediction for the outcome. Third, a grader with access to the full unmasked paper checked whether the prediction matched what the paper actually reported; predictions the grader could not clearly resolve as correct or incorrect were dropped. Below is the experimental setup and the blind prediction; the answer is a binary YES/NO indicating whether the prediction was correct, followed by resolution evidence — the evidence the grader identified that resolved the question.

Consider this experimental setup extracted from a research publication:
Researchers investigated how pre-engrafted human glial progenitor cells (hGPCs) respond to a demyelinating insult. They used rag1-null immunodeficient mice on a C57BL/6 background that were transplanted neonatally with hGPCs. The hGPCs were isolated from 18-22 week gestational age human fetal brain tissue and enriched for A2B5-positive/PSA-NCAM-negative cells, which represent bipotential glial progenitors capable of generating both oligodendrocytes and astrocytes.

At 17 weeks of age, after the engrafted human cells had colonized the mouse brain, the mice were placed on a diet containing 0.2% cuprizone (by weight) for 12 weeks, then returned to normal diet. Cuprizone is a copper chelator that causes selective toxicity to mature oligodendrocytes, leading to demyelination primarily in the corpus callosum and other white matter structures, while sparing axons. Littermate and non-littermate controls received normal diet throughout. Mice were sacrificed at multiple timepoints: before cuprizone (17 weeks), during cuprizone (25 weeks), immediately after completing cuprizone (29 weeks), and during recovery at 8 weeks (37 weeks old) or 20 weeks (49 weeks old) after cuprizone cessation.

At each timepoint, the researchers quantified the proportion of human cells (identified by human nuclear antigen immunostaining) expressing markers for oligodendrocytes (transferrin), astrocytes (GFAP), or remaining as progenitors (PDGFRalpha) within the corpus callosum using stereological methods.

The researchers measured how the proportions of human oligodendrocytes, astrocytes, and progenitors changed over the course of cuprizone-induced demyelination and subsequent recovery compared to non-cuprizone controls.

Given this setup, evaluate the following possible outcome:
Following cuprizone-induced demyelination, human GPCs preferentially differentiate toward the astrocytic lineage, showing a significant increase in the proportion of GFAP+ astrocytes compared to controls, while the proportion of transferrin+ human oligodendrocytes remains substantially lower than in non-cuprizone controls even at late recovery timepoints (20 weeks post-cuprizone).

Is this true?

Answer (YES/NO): NO